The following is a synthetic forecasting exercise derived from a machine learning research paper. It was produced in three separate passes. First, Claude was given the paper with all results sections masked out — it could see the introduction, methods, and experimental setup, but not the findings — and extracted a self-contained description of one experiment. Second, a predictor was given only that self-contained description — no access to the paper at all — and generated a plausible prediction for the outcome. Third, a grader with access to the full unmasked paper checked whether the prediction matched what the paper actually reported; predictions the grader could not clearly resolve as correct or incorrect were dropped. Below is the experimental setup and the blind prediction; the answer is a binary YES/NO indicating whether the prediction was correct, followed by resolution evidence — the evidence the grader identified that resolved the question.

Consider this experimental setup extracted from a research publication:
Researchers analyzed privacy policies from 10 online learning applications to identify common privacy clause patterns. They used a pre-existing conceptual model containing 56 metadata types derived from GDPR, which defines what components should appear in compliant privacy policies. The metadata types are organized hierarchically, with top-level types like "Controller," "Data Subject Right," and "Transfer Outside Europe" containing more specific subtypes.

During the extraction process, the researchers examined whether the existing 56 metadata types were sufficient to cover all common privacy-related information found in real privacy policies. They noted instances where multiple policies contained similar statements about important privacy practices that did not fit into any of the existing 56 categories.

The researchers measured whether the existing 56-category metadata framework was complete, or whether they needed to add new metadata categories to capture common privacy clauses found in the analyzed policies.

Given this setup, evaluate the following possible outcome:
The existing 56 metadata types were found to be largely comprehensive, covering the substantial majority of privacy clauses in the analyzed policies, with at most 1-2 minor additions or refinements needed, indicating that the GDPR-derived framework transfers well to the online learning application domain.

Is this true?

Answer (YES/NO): NO